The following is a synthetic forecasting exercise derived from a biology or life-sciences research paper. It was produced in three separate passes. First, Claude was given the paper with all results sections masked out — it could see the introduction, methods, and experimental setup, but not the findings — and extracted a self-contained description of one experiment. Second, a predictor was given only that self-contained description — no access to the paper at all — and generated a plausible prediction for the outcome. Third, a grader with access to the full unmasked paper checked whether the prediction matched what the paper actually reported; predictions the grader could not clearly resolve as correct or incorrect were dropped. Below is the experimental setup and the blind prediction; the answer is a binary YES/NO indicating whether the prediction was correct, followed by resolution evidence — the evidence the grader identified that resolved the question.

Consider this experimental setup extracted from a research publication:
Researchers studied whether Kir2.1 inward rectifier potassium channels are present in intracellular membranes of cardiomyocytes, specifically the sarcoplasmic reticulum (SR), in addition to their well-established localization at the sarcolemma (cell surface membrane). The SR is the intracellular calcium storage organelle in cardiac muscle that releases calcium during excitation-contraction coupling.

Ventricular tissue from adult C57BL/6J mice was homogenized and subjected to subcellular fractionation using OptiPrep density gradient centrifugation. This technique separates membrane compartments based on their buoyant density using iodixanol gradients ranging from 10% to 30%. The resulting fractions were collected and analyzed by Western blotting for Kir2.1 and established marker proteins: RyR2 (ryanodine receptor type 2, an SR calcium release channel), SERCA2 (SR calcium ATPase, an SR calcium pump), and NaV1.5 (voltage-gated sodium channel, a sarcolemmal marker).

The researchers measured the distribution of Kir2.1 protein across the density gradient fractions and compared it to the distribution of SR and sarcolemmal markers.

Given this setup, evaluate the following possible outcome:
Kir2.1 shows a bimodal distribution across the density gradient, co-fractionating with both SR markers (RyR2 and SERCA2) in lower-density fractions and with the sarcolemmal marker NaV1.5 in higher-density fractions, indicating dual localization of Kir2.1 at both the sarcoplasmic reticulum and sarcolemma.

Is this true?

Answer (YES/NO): NO